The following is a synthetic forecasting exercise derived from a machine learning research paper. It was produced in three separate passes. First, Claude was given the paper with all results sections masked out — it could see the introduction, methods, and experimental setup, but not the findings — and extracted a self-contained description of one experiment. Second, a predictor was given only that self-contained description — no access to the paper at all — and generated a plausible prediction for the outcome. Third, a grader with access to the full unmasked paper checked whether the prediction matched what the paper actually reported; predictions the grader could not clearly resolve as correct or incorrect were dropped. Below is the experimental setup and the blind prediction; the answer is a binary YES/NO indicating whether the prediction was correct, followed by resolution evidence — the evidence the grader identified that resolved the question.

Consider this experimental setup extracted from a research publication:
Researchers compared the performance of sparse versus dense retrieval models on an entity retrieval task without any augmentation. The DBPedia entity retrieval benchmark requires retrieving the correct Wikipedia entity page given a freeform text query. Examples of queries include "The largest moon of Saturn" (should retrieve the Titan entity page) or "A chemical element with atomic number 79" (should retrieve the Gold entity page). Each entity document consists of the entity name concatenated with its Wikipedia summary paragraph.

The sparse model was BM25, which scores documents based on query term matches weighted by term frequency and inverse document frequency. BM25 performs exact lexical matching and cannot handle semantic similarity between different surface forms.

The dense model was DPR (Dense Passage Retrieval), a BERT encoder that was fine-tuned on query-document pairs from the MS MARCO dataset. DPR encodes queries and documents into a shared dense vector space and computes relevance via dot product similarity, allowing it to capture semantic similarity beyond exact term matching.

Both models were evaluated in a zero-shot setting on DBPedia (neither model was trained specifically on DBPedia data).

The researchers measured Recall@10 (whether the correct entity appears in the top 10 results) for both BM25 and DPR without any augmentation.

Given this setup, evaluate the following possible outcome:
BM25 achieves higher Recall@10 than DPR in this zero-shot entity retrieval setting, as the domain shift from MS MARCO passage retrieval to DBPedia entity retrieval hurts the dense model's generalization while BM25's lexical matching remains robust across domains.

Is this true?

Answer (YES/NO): NO